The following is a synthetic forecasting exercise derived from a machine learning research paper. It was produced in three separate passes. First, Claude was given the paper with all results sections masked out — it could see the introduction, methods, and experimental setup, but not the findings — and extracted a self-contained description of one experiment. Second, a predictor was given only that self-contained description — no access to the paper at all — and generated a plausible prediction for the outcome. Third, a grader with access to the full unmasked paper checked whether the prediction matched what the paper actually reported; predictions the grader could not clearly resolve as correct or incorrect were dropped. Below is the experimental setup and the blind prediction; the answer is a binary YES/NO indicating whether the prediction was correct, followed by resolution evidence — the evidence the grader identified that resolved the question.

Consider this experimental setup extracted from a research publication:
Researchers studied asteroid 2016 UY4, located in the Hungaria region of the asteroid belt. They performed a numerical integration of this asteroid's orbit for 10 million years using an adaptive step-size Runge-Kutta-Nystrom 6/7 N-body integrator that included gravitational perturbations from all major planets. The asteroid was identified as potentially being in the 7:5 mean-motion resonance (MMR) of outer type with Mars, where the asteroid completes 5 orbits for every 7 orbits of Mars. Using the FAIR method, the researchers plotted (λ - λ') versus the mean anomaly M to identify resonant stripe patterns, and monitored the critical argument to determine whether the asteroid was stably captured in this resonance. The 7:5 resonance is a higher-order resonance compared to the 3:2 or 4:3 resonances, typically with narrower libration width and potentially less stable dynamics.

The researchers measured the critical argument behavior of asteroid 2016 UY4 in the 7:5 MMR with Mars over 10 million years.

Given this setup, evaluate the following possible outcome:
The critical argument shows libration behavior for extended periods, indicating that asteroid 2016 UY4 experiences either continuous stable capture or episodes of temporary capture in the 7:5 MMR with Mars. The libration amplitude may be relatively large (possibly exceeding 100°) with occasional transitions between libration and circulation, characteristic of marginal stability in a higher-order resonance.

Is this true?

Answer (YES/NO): NO